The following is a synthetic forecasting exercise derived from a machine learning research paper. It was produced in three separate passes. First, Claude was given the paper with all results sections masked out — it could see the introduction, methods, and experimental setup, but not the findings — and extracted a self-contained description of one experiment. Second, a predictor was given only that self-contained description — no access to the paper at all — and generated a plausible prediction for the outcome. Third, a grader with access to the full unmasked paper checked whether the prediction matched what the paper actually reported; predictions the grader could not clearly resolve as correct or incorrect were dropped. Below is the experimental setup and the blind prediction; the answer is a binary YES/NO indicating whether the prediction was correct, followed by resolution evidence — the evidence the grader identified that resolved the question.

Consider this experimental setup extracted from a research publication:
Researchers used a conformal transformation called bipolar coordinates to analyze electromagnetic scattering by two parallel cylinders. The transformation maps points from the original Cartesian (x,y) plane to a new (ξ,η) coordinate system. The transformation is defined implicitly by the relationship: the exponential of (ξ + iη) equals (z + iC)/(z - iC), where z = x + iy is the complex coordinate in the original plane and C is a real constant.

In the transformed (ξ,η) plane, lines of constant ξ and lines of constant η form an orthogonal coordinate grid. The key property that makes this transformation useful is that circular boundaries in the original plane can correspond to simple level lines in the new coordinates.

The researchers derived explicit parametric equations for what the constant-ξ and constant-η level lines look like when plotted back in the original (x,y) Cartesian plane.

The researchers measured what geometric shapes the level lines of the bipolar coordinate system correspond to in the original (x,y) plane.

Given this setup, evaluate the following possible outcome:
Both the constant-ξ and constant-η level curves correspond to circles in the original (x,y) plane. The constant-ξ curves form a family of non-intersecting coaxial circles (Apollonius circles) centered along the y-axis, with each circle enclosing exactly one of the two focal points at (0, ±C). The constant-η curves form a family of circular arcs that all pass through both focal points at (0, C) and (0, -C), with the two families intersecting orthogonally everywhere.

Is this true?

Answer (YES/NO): YES